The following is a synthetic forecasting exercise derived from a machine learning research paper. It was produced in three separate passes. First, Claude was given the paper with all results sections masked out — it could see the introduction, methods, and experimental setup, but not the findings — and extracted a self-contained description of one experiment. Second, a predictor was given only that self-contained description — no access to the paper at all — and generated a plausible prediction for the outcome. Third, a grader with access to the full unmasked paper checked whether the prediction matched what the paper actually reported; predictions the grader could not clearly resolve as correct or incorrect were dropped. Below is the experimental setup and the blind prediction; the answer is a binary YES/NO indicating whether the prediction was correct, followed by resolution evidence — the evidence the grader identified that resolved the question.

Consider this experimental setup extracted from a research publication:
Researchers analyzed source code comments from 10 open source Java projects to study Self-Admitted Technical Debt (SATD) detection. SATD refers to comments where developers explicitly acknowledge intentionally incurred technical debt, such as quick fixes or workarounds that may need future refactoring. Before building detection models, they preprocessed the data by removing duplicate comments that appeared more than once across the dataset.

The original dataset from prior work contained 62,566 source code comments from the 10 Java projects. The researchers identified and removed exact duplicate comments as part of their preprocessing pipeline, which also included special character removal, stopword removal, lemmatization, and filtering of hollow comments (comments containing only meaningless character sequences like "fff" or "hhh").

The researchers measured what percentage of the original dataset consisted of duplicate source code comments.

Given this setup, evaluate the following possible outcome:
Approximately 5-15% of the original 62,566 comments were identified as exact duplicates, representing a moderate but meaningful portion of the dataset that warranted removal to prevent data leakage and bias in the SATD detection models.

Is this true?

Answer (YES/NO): NO